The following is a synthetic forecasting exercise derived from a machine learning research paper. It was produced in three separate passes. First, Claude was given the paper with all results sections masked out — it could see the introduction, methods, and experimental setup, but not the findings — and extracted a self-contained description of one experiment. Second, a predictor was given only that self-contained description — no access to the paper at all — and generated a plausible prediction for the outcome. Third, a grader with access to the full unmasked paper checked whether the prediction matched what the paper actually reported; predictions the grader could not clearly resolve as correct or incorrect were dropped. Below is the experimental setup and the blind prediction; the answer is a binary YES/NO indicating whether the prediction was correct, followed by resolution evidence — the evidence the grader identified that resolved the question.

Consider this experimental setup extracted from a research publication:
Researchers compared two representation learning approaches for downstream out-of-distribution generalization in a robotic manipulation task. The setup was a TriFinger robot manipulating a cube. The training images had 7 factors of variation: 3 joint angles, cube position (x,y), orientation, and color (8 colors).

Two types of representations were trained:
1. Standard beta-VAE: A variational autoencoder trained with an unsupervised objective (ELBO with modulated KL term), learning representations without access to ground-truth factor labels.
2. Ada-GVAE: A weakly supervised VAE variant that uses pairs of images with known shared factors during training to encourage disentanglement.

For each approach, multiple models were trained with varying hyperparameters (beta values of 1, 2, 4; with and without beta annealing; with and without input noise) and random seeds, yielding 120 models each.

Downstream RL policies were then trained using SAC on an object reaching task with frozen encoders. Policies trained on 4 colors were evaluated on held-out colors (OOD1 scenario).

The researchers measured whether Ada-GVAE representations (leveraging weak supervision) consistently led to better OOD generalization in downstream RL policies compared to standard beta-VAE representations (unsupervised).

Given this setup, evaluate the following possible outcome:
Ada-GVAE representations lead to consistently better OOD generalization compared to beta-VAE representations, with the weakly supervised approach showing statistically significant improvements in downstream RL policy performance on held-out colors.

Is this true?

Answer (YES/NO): NO